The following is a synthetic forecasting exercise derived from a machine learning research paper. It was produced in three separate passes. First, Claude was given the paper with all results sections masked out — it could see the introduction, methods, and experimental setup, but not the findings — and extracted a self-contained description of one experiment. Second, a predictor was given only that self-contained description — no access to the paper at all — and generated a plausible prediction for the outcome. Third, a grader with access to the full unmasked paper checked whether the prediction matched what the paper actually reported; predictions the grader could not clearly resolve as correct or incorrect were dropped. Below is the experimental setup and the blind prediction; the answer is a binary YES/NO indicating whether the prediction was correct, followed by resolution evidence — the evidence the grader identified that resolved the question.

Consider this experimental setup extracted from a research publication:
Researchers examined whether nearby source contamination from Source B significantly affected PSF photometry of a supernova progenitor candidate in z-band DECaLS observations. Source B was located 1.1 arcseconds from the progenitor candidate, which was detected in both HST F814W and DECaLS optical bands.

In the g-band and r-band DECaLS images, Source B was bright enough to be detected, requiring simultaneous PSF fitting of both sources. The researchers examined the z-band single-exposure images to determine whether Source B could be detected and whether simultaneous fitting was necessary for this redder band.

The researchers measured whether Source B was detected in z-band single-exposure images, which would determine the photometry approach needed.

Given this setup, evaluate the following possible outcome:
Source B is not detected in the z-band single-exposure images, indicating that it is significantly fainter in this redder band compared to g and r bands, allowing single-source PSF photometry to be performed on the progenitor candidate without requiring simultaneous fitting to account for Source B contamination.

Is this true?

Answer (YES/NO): YES